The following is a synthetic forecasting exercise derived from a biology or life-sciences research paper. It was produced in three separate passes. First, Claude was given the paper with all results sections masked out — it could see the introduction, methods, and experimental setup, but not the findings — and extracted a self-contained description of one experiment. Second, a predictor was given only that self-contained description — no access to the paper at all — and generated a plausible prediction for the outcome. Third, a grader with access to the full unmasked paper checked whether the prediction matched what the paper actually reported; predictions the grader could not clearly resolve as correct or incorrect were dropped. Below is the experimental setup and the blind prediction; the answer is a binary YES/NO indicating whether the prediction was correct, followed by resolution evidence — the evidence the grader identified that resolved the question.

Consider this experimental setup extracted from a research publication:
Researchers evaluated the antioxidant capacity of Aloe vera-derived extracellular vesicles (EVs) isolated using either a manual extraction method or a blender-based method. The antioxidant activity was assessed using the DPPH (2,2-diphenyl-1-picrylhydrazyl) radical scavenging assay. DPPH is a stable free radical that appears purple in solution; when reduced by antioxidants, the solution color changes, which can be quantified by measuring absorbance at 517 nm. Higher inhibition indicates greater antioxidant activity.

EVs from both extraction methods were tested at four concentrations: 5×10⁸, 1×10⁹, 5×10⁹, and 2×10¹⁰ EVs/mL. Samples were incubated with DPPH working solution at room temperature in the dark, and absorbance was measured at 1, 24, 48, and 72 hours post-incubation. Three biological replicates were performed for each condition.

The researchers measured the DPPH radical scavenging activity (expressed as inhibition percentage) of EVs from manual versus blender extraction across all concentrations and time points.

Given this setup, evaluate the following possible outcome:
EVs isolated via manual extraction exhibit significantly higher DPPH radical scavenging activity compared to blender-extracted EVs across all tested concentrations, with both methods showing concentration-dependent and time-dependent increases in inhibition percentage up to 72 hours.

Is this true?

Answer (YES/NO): NO